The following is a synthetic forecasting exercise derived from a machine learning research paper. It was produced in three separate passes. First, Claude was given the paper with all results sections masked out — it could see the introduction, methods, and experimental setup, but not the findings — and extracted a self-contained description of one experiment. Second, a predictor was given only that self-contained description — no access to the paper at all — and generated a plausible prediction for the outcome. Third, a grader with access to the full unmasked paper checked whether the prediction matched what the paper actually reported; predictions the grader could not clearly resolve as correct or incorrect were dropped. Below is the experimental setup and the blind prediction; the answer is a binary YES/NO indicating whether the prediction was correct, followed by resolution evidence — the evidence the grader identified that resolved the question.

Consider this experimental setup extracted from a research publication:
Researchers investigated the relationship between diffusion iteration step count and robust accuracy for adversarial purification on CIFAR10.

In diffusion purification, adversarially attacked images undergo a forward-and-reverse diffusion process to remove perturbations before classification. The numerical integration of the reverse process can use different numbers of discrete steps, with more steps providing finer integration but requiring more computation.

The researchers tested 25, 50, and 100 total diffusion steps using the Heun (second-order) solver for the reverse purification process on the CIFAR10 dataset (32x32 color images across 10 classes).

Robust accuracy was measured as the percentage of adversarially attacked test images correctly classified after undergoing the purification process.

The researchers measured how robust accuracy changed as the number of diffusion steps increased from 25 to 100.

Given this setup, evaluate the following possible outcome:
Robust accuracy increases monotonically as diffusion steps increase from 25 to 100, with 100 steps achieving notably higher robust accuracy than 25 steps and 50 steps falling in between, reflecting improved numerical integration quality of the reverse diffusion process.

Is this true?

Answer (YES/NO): NO